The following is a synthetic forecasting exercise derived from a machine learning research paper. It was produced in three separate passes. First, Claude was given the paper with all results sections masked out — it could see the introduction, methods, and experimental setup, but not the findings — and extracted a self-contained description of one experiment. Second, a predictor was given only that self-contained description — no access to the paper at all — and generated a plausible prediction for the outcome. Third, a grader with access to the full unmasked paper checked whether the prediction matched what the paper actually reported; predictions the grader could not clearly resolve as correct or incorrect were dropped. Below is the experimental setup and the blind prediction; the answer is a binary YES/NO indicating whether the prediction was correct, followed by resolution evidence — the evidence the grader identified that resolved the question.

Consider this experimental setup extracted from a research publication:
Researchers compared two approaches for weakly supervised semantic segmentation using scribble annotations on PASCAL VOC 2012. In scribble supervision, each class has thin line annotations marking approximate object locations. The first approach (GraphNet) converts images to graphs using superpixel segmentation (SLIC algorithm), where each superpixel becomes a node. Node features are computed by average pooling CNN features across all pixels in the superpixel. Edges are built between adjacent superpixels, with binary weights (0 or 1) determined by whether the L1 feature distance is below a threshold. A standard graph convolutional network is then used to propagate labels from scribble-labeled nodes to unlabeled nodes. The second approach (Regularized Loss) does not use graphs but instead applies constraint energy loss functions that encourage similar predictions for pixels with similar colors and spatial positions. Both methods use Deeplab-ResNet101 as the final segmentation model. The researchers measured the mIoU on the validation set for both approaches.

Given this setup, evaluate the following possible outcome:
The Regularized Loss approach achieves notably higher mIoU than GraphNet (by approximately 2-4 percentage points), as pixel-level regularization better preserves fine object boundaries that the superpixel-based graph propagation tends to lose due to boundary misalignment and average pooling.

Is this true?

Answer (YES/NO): YES